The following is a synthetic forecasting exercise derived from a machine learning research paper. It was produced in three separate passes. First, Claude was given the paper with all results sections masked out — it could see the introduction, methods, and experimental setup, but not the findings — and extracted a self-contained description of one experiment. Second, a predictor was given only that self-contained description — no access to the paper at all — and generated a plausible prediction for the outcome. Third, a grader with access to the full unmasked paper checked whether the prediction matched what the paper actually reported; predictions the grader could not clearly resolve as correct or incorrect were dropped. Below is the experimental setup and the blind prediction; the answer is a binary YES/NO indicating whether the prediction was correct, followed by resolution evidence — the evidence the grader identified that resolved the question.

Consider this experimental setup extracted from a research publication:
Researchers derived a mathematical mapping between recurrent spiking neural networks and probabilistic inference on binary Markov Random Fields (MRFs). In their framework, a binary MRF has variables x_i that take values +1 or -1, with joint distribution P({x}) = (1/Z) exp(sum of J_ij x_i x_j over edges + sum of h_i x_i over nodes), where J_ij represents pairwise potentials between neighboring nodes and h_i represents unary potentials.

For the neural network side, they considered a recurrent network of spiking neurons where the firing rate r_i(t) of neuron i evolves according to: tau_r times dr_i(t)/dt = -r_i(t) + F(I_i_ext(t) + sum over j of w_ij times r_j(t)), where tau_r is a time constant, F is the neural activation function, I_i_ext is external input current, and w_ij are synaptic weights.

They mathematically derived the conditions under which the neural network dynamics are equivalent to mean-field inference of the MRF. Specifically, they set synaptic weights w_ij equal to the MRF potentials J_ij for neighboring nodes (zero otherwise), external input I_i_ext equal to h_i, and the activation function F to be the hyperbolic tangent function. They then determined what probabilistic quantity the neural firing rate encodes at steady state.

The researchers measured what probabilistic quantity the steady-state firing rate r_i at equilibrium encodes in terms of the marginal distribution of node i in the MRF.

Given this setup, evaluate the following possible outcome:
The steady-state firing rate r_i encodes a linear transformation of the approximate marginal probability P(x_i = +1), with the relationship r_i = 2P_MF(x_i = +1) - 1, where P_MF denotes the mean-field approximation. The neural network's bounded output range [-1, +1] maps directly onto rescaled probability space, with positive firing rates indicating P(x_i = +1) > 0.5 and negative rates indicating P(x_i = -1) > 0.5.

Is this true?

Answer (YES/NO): YES